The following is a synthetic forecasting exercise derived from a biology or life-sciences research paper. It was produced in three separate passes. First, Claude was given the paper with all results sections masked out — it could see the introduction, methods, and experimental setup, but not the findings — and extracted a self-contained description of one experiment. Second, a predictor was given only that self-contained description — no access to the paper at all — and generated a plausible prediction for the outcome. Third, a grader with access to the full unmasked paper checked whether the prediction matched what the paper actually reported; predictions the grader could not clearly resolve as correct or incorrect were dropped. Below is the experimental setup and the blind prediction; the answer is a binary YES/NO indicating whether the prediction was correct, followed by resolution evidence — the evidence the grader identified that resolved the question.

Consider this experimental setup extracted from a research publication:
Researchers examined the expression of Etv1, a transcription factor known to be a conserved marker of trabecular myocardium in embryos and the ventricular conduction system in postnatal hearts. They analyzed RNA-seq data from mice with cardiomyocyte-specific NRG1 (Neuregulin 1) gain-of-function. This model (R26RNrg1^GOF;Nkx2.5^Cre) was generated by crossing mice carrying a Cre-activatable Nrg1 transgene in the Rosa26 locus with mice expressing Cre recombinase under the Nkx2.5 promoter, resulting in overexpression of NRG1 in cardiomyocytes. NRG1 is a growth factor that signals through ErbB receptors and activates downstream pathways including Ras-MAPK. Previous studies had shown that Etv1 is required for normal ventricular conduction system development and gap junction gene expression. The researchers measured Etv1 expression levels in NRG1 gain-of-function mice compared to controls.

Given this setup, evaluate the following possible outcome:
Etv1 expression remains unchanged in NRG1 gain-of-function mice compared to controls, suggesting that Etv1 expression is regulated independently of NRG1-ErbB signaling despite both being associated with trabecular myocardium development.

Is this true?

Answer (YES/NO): NO